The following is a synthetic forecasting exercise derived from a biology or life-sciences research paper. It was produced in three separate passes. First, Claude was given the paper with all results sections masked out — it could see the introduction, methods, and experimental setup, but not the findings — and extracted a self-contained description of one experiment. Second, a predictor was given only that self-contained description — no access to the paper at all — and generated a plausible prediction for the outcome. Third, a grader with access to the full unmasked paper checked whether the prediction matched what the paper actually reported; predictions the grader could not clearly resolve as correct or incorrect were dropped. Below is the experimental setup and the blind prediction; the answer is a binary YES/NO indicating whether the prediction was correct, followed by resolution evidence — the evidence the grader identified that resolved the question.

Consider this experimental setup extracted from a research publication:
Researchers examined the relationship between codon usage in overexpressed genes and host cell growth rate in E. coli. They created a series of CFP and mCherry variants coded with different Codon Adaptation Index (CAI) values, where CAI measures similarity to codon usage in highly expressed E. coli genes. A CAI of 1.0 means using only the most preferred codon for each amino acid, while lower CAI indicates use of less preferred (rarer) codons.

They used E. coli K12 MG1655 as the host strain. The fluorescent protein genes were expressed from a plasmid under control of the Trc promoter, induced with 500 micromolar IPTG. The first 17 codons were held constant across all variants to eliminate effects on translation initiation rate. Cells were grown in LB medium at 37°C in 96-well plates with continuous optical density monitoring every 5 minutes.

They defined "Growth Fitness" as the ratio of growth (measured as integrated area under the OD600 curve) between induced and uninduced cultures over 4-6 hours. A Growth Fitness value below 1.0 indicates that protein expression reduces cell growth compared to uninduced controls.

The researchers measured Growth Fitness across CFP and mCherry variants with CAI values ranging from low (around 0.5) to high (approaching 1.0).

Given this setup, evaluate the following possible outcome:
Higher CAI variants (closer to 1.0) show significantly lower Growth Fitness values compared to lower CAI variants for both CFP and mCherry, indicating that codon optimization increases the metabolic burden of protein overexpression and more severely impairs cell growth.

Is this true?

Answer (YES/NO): NO